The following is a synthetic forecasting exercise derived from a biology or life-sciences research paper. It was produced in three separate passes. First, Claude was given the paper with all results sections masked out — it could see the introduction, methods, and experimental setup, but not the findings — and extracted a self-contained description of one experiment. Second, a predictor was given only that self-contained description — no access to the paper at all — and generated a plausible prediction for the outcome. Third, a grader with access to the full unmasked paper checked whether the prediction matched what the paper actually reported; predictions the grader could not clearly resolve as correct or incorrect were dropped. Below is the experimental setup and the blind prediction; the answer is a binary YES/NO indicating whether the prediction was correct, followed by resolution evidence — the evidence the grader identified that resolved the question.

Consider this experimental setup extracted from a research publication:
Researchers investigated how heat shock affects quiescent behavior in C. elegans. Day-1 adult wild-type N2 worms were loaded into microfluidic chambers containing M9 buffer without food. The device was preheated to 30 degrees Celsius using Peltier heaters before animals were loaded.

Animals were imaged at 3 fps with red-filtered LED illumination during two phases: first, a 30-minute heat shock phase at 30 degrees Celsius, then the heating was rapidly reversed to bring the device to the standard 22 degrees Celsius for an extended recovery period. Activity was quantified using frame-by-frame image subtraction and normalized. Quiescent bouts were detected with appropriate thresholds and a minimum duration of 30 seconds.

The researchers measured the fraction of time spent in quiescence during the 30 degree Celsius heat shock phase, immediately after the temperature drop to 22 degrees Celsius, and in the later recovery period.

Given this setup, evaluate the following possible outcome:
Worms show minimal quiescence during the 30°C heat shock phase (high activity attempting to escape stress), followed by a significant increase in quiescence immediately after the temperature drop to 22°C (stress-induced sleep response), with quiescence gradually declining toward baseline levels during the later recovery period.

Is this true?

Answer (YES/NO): NO